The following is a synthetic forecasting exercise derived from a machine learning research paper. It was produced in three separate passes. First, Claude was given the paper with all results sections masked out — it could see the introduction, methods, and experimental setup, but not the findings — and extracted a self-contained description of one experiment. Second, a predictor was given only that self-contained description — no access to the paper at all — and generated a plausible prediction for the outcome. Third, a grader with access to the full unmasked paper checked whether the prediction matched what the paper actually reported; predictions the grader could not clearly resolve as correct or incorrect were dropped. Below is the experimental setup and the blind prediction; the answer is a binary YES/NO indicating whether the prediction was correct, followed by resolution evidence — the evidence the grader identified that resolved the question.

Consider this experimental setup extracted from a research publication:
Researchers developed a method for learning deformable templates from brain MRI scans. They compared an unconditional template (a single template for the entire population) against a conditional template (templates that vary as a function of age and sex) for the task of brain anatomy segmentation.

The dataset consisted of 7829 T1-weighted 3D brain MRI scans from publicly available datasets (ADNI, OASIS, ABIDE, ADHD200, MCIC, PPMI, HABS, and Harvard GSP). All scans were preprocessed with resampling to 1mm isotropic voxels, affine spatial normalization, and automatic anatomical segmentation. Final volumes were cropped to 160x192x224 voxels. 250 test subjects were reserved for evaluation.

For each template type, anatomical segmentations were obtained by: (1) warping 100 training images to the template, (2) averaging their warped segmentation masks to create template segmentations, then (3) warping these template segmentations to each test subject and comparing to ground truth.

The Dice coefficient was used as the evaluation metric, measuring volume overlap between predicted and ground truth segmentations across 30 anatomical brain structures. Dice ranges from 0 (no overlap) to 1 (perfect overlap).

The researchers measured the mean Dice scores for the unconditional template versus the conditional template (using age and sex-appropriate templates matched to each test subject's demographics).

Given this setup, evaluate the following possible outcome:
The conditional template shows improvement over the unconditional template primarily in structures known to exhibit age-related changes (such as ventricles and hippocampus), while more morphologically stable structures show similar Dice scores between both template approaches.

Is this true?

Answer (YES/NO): NO